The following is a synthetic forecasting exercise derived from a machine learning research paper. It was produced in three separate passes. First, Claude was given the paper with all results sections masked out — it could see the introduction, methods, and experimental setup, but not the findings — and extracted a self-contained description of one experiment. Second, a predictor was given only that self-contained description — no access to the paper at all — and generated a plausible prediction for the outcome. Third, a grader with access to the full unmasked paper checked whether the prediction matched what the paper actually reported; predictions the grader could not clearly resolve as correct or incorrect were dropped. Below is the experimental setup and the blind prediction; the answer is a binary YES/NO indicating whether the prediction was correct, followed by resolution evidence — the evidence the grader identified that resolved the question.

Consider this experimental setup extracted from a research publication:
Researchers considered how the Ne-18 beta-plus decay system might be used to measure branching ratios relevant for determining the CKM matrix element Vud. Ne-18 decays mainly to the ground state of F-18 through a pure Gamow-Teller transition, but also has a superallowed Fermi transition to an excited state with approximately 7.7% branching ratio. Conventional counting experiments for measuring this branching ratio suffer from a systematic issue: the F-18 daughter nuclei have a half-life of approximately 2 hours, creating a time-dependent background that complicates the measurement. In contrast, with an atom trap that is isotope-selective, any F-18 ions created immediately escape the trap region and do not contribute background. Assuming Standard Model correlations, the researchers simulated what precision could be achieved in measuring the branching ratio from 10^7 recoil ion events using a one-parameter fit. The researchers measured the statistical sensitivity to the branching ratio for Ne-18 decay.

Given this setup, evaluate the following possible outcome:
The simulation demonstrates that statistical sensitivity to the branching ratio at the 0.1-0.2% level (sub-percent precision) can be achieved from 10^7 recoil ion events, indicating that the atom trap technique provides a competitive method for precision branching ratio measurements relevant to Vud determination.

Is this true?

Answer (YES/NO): YES